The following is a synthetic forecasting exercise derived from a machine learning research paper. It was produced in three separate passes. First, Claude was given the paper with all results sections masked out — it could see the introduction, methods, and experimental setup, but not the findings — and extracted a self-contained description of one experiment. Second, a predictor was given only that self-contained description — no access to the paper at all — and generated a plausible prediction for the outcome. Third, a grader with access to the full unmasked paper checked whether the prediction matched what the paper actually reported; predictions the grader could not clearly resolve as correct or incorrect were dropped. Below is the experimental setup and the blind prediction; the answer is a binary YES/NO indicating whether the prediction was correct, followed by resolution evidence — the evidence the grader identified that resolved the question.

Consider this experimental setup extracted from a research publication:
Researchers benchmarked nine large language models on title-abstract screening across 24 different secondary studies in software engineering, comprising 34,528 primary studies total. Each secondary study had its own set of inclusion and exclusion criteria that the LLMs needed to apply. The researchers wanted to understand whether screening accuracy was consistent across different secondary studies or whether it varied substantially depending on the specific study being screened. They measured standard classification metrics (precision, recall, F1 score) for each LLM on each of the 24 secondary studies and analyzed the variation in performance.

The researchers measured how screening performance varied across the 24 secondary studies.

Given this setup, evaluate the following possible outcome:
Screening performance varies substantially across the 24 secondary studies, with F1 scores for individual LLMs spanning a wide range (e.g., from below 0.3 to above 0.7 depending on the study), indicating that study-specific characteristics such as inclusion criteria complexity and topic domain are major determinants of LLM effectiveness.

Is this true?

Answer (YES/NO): YES